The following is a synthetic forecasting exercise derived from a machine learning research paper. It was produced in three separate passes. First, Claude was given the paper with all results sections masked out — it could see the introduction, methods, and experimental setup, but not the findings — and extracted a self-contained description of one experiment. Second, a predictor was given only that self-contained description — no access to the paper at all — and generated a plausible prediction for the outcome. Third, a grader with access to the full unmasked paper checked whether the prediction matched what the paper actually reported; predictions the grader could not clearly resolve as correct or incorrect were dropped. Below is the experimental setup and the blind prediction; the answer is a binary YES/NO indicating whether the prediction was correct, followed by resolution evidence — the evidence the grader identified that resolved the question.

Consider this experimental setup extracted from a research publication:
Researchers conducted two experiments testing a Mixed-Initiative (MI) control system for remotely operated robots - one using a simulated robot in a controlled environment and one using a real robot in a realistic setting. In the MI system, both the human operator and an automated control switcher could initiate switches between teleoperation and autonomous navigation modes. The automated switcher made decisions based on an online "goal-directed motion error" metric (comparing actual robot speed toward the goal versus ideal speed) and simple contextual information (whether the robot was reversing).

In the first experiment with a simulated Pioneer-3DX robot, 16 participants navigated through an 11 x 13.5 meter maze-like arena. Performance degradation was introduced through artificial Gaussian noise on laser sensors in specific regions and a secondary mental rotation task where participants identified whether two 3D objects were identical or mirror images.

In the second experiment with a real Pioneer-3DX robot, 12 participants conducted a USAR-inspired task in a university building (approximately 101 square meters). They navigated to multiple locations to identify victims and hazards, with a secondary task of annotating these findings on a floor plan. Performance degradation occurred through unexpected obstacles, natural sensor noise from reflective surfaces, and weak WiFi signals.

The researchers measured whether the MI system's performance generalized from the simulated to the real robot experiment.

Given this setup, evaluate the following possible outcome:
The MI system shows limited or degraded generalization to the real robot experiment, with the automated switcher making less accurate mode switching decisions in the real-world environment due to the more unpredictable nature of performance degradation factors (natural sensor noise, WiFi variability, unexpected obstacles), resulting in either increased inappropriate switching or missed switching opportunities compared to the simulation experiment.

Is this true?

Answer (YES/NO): NO